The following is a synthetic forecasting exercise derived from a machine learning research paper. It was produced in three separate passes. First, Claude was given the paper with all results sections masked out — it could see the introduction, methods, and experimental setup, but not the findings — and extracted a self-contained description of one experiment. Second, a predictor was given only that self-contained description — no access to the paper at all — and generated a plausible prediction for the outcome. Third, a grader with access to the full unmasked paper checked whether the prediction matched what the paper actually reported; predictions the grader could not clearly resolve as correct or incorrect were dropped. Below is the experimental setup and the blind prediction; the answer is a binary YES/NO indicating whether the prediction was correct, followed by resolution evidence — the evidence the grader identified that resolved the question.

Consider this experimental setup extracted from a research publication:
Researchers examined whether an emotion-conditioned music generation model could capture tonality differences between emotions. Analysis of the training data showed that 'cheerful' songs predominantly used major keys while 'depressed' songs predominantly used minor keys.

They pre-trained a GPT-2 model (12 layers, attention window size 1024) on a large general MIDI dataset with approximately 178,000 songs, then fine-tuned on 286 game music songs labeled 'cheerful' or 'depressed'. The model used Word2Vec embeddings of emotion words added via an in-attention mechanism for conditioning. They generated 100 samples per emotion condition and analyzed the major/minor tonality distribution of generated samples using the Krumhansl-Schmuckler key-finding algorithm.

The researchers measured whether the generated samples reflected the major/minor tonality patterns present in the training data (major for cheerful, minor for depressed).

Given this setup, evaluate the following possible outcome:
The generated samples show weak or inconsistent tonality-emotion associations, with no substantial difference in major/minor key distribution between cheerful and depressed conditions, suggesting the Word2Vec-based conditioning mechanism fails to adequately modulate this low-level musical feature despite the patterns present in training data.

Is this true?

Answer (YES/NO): YES